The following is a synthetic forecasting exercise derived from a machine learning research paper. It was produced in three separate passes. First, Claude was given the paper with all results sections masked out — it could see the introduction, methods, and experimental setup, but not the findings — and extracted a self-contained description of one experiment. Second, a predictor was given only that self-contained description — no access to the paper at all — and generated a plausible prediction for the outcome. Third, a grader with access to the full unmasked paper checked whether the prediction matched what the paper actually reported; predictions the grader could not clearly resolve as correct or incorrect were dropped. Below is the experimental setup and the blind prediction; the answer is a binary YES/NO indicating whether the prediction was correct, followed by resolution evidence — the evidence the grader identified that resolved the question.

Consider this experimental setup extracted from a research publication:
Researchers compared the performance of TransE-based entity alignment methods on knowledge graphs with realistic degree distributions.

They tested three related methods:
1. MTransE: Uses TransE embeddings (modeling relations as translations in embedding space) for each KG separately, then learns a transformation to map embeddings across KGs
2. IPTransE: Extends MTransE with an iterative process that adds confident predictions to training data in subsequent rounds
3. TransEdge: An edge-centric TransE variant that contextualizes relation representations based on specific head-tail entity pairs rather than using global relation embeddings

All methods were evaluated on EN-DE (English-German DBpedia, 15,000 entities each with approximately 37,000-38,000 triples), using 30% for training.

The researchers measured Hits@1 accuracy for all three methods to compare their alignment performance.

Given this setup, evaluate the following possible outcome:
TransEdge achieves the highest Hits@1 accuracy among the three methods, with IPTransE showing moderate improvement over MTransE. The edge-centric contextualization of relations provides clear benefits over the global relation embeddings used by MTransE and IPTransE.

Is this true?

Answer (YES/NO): NO